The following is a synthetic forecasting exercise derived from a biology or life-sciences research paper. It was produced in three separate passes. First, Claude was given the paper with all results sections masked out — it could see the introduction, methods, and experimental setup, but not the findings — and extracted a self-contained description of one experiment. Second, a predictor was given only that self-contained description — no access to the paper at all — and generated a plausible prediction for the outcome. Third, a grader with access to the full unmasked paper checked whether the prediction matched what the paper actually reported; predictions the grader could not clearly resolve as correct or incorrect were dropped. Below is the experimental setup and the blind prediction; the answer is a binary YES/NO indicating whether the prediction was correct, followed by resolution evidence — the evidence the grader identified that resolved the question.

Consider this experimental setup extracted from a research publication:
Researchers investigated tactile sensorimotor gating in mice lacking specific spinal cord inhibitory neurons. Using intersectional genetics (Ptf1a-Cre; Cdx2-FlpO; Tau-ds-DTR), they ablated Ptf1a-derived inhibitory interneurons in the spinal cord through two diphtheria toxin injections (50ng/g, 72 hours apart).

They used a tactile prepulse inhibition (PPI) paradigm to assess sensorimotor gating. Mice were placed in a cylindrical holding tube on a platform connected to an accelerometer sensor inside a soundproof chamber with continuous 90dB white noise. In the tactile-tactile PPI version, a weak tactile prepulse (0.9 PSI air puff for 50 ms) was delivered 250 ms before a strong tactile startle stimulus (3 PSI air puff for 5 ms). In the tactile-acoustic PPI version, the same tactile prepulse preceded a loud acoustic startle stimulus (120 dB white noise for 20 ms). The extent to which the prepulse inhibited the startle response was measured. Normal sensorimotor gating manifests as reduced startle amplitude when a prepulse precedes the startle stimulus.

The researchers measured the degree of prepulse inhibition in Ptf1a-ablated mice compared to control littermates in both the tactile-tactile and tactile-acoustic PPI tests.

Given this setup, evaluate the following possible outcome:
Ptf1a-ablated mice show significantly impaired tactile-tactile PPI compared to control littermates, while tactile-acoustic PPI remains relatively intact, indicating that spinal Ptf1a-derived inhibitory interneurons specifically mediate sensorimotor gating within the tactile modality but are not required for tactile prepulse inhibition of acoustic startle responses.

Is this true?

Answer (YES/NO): NO